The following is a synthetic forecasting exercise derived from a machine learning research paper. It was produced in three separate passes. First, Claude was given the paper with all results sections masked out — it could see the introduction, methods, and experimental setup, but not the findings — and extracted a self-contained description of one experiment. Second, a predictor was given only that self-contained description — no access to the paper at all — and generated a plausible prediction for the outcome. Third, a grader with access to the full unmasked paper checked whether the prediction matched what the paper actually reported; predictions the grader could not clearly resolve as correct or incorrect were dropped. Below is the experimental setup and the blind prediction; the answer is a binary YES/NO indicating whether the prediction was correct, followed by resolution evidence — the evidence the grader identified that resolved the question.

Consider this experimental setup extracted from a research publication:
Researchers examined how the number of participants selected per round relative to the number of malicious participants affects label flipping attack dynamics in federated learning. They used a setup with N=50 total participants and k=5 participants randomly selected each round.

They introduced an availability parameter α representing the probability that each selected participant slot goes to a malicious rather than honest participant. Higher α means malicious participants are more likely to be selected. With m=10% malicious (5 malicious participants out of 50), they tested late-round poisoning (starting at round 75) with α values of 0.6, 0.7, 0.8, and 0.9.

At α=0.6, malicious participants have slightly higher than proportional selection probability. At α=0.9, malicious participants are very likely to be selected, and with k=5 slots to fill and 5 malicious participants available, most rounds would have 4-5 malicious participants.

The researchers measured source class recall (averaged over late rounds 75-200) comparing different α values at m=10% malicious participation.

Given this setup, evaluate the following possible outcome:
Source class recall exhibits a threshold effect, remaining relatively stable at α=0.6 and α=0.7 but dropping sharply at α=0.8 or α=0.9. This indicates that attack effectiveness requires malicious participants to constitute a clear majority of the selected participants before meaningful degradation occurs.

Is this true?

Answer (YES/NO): NO